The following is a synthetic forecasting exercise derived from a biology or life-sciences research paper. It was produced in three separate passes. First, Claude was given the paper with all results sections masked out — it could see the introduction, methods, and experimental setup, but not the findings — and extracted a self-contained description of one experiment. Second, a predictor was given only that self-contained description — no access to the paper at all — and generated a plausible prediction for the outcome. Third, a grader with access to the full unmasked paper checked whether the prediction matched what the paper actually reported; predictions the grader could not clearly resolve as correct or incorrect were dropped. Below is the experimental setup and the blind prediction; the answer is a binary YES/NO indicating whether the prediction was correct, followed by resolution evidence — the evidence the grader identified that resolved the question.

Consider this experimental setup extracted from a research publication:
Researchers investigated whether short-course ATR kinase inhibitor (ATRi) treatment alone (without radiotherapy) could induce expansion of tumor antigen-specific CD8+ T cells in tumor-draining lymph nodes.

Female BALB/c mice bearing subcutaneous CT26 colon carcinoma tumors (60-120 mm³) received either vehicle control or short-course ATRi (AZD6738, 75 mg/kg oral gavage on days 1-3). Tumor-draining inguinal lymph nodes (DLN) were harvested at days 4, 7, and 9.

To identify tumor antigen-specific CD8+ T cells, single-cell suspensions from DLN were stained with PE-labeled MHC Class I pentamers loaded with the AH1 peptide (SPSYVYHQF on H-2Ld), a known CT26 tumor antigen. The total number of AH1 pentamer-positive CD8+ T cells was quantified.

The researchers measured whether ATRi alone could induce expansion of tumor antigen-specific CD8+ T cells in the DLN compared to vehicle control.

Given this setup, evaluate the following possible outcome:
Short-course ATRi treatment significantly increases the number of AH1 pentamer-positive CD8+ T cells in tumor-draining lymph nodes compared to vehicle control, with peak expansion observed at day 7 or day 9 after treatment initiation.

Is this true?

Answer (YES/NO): NO